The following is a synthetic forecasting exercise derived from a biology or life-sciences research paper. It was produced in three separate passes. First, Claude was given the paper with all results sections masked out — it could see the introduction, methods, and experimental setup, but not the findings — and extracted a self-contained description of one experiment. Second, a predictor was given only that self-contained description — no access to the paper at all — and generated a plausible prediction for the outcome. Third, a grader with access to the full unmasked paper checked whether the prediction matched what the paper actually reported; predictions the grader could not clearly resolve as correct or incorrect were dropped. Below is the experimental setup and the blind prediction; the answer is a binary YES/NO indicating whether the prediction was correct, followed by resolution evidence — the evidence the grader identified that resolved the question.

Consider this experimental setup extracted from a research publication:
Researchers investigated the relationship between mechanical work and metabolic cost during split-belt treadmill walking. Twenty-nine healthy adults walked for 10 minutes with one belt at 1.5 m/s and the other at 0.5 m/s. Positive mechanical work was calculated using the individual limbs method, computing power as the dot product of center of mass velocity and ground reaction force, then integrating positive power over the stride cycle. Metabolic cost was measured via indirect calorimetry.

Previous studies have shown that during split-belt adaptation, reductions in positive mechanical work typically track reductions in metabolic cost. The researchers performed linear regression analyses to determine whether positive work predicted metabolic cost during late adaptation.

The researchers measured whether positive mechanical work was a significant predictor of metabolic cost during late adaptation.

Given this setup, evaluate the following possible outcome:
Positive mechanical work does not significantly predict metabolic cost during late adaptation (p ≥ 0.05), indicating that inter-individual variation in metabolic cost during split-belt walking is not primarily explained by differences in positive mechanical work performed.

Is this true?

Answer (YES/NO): YES